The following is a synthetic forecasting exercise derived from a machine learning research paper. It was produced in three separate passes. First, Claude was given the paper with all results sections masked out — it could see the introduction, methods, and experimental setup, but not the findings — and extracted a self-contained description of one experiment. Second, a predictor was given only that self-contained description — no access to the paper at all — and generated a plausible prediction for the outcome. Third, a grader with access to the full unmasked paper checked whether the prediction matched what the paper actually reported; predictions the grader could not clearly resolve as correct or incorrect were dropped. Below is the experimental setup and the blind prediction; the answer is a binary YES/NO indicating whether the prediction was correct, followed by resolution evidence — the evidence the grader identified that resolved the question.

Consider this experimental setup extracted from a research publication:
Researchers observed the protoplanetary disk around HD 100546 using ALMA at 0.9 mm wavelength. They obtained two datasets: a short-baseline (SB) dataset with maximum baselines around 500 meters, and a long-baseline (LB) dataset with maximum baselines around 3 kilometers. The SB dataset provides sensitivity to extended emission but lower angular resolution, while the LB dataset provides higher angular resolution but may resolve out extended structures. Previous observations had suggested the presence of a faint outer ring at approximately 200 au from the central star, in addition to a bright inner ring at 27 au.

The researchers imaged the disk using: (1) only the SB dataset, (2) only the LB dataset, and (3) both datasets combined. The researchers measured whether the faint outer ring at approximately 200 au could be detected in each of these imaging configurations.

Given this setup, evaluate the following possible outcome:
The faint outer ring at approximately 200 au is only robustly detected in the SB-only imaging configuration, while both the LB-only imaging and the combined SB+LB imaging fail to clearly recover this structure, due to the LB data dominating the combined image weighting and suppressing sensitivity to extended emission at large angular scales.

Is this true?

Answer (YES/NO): NO